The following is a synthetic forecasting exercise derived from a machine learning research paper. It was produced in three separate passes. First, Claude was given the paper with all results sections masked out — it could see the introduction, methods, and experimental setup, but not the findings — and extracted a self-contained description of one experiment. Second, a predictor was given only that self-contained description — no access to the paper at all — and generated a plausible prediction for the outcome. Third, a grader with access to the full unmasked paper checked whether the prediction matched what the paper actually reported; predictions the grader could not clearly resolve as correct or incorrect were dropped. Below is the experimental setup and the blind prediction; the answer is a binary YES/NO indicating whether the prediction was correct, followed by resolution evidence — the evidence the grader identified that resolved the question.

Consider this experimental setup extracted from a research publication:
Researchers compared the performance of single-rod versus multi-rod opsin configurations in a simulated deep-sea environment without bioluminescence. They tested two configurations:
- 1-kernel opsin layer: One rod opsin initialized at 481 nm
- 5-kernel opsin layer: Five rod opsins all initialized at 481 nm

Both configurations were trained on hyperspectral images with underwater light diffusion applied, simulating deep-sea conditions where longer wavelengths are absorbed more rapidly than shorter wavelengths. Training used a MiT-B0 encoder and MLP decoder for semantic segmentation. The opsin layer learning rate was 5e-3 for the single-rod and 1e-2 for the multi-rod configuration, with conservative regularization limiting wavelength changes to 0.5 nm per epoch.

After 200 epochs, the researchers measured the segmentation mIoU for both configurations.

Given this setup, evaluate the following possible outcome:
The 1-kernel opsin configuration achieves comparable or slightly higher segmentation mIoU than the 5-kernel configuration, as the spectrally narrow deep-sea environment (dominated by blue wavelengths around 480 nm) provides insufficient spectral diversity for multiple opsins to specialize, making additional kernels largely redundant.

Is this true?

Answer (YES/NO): NO